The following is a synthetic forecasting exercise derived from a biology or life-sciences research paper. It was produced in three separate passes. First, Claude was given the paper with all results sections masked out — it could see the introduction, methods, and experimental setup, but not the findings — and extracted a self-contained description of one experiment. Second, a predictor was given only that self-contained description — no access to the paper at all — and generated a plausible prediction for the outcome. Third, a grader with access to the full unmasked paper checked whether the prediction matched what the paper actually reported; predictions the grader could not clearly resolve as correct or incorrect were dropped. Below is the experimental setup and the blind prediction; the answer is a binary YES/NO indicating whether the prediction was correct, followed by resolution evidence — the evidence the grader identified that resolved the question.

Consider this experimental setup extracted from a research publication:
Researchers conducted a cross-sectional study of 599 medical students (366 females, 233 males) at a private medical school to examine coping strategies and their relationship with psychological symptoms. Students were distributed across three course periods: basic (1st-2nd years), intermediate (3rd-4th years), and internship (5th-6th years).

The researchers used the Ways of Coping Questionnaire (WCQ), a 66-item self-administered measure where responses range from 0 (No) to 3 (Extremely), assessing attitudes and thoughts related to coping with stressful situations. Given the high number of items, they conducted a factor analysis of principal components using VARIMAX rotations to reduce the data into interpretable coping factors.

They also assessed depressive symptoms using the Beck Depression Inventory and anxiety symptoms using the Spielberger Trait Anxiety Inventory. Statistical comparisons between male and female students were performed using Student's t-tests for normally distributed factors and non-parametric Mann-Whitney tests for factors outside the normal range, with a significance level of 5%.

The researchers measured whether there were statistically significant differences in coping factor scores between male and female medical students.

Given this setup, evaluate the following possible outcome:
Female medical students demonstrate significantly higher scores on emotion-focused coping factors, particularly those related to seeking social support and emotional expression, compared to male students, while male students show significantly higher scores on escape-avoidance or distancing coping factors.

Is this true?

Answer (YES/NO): NO